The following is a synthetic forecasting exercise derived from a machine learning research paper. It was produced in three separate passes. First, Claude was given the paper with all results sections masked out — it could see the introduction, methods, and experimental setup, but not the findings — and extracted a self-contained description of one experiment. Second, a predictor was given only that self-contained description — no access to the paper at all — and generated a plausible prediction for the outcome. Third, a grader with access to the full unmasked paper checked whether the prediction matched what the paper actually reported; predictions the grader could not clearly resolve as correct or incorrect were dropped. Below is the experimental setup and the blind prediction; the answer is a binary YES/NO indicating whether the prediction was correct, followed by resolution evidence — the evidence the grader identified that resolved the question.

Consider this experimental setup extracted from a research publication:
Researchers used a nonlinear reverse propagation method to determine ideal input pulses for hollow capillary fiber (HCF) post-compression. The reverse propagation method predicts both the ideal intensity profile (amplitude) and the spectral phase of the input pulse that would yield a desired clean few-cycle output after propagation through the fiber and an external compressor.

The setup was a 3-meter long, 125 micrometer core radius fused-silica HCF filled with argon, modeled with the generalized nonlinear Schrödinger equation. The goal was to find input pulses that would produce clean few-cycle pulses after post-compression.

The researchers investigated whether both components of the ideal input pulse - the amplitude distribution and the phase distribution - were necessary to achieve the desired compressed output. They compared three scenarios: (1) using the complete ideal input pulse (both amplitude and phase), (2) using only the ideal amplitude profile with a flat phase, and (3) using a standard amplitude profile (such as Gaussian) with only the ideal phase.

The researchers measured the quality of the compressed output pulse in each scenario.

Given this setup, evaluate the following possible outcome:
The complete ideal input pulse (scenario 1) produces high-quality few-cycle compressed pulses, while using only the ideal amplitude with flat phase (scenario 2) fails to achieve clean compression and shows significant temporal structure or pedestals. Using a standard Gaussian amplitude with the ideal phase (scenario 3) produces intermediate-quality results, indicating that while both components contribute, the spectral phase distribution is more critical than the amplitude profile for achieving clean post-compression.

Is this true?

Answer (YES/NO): NO